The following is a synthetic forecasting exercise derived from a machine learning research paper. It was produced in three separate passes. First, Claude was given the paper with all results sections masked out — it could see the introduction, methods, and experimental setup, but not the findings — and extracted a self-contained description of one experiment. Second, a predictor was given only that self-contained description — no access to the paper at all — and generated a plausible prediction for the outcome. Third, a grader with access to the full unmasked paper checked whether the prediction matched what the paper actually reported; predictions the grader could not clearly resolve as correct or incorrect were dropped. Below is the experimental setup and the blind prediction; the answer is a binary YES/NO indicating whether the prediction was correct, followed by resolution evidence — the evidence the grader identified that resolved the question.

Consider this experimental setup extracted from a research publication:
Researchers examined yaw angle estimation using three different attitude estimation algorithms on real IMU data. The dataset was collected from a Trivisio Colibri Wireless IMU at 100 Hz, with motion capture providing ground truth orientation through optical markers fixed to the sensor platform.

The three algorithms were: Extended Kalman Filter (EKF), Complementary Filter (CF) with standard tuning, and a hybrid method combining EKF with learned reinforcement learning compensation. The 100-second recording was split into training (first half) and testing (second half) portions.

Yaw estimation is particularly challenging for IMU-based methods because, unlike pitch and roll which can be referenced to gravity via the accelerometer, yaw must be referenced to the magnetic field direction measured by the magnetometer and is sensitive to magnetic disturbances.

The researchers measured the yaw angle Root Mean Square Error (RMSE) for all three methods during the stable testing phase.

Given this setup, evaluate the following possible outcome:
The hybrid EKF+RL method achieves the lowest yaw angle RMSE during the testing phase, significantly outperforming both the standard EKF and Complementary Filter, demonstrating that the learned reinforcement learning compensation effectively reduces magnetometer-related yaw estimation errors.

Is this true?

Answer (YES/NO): NO